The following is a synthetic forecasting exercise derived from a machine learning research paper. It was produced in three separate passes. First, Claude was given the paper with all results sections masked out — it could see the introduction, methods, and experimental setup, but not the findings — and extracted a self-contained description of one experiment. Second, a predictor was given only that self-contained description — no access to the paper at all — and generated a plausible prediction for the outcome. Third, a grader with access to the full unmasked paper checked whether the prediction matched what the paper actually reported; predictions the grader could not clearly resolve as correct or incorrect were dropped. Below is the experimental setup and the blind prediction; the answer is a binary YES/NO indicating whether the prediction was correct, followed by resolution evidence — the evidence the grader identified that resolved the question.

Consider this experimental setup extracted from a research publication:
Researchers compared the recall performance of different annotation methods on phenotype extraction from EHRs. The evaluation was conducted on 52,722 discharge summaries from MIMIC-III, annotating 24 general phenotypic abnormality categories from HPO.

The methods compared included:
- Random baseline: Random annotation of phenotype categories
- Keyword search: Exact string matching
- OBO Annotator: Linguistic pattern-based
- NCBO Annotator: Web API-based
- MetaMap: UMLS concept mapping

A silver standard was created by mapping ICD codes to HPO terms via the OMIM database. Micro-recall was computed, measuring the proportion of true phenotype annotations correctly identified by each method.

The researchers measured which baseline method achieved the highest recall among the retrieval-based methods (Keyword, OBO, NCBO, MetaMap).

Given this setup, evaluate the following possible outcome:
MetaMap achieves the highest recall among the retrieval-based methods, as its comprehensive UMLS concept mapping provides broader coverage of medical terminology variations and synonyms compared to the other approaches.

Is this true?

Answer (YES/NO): NO